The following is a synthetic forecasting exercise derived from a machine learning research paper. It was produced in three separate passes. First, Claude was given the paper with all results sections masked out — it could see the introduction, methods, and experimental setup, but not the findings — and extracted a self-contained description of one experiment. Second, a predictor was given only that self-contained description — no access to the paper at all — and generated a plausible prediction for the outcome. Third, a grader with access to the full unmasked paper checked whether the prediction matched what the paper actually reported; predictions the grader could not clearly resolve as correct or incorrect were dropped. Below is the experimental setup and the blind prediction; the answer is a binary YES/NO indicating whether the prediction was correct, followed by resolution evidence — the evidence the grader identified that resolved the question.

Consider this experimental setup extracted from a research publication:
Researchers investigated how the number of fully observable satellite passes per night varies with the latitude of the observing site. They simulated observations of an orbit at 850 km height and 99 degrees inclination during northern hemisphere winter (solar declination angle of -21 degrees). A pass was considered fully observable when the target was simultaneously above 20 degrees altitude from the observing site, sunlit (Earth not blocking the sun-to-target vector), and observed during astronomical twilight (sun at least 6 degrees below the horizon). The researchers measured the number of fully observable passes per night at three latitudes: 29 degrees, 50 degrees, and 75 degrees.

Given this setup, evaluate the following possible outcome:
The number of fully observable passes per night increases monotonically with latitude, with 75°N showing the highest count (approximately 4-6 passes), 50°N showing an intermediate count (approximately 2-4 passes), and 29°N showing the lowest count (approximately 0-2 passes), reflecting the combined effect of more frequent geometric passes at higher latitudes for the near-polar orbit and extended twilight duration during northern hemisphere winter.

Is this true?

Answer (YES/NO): NO